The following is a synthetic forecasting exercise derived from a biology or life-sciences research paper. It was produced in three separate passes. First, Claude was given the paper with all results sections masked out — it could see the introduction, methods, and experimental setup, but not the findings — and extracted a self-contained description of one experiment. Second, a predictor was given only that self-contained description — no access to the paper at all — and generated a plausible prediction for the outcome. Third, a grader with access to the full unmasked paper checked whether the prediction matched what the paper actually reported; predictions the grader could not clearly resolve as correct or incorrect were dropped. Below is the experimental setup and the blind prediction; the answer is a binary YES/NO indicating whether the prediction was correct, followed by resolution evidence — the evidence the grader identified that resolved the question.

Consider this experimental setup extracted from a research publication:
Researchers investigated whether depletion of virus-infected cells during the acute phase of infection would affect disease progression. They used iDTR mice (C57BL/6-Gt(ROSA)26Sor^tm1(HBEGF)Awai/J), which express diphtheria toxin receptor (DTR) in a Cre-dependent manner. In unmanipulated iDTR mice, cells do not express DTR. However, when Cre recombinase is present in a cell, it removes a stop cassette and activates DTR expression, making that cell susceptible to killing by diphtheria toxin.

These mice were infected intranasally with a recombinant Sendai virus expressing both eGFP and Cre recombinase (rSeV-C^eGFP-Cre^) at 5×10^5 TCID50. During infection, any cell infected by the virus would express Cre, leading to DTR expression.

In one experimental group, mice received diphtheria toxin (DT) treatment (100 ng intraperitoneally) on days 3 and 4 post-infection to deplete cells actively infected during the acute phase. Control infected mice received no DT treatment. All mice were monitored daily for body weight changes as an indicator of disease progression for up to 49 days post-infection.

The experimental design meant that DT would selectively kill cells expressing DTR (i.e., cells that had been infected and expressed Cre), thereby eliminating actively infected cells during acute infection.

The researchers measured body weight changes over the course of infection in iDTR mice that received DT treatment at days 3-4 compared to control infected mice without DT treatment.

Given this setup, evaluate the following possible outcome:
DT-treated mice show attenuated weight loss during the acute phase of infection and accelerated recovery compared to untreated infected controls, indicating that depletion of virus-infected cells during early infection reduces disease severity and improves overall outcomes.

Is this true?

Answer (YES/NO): NO